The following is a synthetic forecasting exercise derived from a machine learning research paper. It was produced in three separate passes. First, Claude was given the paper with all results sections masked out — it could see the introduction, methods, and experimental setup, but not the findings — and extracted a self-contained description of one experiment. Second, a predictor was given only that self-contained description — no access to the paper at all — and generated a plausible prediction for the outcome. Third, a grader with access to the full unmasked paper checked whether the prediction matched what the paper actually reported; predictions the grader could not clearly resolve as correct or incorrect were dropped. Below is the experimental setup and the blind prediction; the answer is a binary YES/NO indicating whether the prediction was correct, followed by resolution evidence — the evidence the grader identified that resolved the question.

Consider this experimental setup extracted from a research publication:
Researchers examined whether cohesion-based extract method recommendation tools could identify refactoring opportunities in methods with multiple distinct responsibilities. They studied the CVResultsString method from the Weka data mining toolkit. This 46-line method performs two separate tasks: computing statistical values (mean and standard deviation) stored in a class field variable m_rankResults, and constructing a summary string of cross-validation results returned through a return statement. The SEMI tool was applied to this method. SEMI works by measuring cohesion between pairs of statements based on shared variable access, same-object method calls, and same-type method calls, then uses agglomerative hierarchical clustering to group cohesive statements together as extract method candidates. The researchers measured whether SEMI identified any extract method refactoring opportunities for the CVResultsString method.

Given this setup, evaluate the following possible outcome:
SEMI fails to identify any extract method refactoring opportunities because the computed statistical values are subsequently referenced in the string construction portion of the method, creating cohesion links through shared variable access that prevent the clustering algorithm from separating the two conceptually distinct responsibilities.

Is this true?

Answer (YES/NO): NO